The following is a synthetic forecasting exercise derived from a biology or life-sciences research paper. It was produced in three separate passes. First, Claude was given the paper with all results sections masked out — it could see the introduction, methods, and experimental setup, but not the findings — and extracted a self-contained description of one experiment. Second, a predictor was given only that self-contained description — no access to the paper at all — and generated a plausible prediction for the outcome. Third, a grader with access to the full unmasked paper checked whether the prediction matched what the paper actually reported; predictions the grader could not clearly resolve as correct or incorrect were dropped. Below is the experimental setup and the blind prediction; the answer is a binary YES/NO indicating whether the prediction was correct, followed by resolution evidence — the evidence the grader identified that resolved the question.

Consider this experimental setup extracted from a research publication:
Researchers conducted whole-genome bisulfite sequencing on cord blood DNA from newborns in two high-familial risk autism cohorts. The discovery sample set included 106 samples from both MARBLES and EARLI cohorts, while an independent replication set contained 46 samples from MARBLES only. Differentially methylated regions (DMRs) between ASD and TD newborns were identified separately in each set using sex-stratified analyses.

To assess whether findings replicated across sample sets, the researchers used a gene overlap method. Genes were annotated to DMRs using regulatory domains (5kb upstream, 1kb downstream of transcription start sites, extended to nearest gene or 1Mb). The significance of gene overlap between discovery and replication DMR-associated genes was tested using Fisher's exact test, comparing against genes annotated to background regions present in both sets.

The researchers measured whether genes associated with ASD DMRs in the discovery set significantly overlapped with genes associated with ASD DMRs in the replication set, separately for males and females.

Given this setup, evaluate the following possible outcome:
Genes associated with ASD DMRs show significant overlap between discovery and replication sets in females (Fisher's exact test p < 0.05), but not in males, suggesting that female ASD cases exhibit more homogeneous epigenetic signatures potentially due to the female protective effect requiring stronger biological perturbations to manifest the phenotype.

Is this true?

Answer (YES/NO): NO